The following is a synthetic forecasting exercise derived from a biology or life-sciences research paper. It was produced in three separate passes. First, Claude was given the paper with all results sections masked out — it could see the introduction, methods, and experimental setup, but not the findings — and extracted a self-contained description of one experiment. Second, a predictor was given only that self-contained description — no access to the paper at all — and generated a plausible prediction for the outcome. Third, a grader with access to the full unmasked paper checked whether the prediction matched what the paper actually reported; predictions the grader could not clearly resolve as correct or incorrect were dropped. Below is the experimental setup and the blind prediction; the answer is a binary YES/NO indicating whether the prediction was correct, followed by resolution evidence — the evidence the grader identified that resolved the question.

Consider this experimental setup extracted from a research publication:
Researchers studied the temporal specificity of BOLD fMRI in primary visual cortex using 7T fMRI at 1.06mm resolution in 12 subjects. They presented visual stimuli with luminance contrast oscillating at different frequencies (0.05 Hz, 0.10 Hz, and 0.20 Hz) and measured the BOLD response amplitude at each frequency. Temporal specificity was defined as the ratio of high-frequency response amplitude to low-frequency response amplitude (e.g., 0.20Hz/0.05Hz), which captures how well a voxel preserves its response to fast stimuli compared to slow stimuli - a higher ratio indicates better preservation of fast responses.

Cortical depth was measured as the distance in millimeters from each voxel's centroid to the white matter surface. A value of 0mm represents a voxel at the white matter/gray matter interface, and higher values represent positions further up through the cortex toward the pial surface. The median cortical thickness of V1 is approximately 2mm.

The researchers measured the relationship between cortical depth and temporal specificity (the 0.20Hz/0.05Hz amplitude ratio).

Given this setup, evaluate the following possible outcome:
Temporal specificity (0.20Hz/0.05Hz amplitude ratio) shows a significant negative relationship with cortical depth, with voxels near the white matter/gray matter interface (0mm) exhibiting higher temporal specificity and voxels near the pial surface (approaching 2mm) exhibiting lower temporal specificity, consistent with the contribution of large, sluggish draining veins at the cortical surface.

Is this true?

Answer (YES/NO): NO